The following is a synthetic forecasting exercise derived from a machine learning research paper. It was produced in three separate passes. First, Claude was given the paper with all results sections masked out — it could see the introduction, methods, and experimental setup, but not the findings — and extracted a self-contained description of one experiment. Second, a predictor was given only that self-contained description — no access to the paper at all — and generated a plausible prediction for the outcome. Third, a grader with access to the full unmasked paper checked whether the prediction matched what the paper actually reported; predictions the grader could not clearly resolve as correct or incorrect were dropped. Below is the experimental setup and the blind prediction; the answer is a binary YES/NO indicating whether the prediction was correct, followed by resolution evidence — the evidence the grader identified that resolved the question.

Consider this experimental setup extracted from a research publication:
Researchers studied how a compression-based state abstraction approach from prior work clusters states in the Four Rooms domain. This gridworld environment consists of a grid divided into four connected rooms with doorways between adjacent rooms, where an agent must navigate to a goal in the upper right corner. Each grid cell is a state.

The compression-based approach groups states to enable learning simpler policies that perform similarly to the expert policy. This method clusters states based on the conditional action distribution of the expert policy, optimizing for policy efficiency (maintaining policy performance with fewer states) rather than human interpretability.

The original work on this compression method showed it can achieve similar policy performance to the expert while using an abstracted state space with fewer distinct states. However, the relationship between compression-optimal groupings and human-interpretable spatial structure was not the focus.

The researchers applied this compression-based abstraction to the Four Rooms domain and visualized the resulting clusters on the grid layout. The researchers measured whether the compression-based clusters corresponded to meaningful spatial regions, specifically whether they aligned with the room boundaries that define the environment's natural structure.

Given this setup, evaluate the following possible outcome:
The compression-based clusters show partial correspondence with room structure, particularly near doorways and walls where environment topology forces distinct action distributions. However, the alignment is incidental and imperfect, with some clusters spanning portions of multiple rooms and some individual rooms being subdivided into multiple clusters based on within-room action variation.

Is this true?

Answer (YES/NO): NO